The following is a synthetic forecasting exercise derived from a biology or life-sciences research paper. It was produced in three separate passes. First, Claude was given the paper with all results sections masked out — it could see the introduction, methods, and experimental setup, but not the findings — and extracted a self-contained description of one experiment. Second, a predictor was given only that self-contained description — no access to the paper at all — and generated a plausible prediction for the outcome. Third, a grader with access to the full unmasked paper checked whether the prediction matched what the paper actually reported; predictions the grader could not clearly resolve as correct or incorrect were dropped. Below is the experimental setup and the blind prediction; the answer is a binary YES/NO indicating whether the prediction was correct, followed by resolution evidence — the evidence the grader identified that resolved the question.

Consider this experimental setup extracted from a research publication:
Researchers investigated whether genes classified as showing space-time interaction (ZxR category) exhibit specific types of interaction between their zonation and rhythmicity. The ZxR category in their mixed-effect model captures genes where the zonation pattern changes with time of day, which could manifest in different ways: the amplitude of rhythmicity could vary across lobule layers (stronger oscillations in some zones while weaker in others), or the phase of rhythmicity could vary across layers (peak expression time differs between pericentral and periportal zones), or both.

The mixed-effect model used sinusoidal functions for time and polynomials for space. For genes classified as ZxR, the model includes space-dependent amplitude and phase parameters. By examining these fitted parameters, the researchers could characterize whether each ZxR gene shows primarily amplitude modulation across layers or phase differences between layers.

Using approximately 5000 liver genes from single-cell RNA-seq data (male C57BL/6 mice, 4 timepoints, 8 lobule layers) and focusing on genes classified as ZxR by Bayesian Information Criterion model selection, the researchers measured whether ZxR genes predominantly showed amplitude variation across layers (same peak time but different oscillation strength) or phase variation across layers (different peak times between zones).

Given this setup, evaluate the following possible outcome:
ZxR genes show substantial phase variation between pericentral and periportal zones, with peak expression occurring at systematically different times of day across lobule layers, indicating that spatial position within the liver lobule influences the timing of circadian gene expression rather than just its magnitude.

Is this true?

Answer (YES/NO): NO